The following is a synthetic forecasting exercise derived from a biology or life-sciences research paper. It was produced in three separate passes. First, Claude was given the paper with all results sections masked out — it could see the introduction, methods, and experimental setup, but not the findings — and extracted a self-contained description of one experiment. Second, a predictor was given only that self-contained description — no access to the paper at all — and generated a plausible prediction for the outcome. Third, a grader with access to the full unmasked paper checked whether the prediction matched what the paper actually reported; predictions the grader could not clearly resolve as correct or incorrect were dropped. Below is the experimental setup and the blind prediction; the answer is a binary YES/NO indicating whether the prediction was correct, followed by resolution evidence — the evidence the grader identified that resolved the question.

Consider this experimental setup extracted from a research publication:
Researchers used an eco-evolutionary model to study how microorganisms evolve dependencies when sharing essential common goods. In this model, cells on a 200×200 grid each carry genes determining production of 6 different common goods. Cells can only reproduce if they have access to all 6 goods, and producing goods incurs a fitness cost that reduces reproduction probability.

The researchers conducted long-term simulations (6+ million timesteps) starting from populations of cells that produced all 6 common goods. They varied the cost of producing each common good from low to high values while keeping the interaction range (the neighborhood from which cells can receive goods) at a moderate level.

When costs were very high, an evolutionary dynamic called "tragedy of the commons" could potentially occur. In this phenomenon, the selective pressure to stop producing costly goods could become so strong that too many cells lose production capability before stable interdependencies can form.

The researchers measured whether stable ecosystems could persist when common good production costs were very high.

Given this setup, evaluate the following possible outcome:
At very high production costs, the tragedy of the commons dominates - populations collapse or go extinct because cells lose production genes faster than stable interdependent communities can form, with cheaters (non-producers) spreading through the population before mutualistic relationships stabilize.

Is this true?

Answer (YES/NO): NO